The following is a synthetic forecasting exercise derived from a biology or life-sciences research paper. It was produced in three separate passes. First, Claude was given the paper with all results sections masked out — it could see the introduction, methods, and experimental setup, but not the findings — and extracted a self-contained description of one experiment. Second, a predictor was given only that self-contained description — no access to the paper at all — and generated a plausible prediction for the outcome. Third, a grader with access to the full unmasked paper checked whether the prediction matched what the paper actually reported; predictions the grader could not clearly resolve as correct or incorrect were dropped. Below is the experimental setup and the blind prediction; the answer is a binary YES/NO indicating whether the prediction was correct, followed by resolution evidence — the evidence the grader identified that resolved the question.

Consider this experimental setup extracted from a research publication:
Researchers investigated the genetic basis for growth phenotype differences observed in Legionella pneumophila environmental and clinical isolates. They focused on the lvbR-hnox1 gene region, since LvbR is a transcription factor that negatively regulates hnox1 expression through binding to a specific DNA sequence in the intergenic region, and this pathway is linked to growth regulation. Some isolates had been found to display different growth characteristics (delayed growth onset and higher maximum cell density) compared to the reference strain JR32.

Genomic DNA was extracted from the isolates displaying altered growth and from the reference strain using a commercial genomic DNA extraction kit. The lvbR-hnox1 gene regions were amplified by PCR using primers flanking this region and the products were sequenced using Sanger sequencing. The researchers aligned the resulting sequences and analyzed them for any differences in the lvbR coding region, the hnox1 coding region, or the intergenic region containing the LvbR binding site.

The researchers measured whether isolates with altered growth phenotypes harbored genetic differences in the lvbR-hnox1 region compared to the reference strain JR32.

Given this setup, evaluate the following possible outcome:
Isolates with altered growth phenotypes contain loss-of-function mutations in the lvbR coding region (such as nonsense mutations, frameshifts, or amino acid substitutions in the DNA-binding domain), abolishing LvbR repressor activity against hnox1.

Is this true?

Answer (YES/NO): NO